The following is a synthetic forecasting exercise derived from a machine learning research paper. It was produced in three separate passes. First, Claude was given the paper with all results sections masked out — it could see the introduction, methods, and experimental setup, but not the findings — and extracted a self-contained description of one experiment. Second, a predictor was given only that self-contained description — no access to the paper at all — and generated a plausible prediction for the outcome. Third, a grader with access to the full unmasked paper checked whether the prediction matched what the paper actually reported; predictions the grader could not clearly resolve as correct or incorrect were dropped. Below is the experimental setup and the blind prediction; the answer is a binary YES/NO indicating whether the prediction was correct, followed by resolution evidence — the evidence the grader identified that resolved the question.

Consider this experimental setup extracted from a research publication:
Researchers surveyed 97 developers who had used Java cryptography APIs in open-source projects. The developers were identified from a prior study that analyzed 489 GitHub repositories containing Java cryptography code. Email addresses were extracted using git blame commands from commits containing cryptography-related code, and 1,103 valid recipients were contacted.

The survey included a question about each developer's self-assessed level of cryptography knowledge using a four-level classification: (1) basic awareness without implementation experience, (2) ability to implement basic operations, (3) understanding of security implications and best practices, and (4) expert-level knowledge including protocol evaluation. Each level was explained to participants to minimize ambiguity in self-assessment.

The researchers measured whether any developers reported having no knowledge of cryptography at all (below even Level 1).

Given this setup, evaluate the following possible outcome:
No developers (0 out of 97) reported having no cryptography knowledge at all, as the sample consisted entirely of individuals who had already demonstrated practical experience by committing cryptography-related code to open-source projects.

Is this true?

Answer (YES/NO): YES